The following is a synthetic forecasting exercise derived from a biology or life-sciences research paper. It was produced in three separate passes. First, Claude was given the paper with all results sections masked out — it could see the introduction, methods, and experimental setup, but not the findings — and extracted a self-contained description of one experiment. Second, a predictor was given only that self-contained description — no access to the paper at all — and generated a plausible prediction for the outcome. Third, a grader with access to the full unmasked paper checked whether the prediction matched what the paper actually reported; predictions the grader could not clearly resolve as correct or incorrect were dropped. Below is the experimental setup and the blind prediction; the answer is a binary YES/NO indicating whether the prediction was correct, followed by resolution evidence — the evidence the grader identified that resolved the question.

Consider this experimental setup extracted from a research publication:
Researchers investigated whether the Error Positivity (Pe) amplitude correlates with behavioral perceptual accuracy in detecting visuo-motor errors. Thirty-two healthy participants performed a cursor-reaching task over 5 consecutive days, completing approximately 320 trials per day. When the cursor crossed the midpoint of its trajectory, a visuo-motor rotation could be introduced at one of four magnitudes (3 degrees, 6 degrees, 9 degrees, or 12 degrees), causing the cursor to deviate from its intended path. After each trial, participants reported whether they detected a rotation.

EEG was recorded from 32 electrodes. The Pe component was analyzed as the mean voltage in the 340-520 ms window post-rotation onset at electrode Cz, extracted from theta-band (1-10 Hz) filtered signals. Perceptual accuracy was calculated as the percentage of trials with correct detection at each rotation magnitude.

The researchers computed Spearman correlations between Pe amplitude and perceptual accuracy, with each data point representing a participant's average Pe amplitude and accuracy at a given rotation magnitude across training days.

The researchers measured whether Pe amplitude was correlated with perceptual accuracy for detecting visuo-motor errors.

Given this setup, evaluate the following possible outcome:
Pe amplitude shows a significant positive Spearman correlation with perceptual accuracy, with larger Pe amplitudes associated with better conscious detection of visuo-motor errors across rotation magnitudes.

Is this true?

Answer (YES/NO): NO